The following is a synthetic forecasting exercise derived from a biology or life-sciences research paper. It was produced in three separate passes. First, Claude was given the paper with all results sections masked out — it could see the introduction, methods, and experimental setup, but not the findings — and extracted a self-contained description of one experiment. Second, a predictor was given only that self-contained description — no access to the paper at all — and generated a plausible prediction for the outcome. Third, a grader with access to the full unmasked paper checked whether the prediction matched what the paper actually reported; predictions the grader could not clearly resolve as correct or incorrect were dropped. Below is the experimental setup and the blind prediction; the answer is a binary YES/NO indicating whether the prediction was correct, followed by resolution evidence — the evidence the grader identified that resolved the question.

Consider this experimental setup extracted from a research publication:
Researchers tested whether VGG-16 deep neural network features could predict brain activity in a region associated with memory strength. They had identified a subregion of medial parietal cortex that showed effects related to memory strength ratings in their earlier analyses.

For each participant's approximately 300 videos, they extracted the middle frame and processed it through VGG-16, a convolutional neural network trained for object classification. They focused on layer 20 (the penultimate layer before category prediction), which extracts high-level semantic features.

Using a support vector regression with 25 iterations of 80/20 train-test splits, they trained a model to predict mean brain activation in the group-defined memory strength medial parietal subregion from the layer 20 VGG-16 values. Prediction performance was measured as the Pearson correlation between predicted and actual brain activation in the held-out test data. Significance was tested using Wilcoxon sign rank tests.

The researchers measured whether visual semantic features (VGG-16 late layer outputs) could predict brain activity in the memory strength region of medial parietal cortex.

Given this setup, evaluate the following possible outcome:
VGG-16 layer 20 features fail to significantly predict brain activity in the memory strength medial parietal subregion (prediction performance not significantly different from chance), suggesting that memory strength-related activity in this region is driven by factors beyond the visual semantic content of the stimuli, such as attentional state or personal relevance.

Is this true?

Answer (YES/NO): YES